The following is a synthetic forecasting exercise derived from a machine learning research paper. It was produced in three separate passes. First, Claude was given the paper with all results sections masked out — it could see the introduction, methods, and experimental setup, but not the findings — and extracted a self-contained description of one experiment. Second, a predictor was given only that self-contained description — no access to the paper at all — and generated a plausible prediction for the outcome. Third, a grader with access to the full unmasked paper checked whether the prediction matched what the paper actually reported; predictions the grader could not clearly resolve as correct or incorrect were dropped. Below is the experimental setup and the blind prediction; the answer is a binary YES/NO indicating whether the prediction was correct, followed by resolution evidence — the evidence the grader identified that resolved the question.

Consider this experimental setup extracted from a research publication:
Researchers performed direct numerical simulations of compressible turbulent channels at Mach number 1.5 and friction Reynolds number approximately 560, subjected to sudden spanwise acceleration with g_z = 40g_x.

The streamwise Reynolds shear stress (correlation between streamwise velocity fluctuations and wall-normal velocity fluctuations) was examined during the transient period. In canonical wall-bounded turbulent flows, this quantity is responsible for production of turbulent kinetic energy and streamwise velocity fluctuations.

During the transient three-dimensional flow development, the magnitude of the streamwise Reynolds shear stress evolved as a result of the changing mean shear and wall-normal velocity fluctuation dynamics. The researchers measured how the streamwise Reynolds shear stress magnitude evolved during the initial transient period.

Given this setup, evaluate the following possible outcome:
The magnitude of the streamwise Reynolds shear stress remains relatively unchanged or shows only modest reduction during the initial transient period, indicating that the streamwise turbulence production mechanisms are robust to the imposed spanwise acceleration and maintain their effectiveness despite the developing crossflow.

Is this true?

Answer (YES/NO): NO